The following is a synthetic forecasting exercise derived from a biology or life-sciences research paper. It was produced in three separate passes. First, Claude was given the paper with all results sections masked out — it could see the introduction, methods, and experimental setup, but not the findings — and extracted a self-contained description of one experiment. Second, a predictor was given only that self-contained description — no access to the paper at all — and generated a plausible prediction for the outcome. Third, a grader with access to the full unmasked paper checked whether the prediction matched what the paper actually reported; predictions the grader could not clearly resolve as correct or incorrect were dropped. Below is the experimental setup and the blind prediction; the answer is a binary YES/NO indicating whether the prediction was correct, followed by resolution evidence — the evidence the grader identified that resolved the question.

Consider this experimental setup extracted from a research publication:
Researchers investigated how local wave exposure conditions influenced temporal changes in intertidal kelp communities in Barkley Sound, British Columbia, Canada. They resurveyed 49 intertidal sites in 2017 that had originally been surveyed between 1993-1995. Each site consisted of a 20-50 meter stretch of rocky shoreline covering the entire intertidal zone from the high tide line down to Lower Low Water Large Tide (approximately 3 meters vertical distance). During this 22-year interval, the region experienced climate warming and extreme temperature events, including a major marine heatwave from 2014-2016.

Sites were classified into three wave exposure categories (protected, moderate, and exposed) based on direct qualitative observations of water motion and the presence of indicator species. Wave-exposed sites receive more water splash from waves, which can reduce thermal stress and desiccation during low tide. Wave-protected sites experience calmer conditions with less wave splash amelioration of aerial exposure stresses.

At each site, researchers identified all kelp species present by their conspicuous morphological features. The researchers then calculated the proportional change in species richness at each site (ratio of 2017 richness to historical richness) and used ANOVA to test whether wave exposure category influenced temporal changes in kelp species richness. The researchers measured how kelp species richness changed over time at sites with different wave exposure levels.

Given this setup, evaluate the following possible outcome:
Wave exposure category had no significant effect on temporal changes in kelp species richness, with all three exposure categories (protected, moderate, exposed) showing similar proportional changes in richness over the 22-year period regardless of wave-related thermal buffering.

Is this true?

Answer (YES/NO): NO